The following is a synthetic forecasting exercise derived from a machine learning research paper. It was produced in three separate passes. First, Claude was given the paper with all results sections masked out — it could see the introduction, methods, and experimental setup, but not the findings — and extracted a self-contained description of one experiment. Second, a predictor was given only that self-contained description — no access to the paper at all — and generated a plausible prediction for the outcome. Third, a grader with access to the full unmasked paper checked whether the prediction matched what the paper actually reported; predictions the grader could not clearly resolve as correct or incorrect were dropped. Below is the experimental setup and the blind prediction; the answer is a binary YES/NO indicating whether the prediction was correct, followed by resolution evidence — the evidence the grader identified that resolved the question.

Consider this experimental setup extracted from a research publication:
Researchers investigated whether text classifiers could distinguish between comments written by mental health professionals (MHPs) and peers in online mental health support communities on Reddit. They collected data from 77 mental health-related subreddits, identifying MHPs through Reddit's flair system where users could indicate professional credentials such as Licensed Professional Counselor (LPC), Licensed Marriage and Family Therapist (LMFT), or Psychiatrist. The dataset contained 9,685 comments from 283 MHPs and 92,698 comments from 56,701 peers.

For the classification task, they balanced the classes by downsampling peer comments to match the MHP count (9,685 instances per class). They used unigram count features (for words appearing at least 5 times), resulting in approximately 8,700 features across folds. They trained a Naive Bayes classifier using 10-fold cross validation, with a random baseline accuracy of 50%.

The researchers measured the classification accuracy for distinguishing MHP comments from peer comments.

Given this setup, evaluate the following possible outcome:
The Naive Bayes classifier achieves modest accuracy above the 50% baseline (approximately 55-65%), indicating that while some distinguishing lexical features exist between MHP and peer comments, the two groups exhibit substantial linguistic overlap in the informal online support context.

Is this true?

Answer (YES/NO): NO